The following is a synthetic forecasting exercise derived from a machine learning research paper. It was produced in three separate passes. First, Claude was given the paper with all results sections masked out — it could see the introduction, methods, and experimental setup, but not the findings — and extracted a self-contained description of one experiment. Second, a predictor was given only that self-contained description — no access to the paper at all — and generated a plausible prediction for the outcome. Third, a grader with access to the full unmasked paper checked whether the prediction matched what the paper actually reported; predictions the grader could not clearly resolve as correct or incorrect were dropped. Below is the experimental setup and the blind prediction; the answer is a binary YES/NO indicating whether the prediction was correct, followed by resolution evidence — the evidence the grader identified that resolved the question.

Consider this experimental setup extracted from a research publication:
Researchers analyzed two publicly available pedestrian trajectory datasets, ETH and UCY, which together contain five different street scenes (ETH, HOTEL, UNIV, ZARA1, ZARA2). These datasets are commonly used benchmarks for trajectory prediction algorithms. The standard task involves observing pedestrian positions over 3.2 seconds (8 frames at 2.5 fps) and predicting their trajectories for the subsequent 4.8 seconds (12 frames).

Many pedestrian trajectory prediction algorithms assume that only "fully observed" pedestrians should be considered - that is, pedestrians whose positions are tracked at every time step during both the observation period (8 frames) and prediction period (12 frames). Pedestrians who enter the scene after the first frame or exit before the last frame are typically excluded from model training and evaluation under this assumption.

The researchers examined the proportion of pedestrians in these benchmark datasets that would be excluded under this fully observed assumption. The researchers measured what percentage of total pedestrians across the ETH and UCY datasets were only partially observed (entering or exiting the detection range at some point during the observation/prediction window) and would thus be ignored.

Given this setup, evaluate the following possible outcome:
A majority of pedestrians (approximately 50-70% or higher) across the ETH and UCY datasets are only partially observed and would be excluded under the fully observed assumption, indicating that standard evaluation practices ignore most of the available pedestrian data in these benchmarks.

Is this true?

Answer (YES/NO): NO